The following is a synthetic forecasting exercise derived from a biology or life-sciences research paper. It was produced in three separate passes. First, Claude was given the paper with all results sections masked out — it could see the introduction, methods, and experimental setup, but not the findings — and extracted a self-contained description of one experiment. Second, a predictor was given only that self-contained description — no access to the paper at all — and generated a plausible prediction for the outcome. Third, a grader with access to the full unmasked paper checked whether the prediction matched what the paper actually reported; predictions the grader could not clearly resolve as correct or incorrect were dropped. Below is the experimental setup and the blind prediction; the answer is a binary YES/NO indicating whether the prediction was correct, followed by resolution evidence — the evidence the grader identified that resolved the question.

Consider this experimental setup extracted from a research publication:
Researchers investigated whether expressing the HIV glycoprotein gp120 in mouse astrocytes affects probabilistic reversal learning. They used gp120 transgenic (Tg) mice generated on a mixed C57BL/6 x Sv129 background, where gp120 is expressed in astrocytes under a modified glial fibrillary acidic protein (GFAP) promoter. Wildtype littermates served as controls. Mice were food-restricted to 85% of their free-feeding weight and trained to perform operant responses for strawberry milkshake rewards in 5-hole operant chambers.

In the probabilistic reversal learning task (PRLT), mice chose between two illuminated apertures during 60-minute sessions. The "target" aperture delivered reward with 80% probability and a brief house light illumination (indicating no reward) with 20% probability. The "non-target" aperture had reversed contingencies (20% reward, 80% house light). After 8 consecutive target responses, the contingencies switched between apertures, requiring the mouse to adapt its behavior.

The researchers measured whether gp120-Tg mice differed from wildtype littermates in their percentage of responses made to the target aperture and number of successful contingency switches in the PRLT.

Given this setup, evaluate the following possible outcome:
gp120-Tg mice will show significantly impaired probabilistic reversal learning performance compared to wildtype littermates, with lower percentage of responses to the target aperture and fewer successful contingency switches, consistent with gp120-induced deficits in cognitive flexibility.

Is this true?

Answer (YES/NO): NO